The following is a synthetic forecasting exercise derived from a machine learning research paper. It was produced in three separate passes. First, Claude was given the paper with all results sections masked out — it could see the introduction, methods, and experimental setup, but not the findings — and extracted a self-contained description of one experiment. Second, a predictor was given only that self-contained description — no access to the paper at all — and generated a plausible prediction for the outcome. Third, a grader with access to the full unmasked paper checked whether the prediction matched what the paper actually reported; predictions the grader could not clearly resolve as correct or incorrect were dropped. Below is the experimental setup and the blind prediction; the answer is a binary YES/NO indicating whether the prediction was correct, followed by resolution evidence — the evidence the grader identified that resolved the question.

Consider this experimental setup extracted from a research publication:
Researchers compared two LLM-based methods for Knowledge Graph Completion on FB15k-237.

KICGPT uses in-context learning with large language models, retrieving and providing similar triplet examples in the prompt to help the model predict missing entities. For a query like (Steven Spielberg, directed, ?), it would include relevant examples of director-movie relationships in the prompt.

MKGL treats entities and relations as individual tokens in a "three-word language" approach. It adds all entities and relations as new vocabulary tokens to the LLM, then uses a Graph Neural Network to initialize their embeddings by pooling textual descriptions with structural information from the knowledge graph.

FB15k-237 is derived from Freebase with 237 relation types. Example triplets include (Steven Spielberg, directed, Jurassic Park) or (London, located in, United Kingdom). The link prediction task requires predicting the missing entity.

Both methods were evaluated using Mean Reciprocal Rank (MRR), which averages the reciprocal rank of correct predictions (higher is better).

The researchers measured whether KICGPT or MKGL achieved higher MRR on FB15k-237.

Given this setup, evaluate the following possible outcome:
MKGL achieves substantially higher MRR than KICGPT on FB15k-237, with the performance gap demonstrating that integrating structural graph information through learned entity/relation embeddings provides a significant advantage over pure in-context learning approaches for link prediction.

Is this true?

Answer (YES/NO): NO